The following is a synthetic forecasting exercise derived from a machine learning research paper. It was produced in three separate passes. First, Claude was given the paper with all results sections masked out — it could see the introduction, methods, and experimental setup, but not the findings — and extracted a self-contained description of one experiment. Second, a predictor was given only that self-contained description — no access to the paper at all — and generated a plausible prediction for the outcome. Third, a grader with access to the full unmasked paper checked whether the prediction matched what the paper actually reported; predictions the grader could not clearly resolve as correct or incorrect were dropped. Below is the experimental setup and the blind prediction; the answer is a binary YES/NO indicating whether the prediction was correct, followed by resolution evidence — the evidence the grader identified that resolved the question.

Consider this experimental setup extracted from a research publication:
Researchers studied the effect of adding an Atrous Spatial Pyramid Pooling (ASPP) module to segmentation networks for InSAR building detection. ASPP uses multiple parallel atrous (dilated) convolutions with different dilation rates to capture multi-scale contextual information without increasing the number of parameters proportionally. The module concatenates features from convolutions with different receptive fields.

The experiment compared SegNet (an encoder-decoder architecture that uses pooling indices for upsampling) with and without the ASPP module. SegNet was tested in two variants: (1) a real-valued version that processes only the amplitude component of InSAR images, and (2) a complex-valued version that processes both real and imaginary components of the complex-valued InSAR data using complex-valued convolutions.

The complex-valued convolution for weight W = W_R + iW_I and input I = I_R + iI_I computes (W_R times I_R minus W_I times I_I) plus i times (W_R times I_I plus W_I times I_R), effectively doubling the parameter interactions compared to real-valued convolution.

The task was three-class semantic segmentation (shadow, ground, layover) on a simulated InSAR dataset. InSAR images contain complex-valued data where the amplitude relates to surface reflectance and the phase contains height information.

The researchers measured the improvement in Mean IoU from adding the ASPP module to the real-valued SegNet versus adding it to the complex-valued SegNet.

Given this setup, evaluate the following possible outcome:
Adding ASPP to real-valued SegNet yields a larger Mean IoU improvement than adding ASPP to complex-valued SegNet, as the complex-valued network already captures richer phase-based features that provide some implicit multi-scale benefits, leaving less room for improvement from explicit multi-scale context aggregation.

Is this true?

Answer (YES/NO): YES